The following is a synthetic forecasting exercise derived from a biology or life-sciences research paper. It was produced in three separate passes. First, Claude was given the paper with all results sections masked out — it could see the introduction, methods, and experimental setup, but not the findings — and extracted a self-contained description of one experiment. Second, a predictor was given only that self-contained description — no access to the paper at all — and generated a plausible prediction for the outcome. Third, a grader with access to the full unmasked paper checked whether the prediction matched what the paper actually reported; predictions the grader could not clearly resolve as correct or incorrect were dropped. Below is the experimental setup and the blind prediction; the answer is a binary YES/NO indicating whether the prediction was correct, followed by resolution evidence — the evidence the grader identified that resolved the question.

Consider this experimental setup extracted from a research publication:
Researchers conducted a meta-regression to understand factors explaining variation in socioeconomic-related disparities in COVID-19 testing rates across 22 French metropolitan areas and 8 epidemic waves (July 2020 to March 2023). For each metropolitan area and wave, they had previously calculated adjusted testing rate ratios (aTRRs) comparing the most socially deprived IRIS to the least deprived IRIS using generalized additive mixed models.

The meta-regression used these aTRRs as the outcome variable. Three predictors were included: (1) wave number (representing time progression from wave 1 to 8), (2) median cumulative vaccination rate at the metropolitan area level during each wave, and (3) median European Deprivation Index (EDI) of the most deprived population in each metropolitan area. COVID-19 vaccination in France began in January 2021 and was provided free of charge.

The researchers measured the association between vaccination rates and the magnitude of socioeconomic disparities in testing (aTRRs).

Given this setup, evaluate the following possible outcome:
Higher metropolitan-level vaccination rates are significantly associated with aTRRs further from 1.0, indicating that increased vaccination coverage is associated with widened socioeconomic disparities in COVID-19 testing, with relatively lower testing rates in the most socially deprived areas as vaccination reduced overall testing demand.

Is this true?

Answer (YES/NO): NO